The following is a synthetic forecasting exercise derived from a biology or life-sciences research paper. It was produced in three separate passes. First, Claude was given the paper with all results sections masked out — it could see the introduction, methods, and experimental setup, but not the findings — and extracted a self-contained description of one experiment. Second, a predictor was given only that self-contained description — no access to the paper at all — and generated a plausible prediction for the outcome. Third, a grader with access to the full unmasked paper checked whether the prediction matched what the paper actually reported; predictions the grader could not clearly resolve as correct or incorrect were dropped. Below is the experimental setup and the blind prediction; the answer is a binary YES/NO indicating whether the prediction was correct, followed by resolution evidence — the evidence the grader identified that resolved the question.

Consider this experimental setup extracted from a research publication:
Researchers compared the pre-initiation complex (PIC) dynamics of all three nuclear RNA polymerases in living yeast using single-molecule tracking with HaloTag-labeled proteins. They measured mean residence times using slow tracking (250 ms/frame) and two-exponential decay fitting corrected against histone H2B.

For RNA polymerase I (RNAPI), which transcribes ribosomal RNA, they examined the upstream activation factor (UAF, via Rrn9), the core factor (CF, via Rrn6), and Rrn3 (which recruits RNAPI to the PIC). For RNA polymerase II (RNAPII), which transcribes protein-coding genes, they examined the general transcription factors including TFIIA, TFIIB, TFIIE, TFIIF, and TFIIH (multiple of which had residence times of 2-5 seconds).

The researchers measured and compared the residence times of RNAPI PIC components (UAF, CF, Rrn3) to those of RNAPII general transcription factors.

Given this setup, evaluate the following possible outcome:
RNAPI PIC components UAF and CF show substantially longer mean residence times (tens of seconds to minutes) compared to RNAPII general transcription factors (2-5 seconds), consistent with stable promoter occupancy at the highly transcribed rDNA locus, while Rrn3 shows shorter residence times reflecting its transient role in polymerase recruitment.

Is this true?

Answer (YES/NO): YES